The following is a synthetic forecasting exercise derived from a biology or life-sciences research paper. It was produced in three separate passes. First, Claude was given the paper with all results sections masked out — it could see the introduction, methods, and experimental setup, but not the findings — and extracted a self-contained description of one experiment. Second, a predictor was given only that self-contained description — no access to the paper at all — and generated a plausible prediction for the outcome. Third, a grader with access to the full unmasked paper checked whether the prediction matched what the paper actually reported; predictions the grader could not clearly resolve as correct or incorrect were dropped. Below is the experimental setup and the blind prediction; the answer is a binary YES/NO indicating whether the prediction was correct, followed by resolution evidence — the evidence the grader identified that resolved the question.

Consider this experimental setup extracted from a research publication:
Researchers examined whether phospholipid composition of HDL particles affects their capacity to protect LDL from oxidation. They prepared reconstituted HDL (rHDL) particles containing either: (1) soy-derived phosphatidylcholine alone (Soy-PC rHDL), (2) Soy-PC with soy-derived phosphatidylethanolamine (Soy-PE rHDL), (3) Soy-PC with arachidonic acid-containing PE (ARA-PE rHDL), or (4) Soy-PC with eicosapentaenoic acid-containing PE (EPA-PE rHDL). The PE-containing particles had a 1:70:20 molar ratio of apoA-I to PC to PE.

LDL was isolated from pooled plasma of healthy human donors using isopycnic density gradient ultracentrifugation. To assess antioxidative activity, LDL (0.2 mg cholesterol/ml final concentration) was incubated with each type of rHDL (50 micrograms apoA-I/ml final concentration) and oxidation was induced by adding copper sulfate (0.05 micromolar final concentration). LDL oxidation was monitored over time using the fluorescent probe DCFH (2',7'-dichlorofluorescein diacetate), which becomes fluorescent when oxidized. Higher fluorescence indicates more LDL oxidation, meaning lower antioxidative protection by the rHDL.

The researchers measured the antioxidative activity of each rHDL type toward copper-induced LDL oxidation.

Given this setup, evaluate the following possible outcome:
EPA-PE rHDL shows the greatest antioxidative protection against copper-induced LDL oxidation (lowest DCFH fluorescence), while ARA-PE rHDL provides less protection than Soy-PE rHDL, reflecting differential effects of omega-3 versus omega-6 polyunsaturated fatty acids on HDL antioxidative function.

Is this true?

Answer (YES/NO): NO